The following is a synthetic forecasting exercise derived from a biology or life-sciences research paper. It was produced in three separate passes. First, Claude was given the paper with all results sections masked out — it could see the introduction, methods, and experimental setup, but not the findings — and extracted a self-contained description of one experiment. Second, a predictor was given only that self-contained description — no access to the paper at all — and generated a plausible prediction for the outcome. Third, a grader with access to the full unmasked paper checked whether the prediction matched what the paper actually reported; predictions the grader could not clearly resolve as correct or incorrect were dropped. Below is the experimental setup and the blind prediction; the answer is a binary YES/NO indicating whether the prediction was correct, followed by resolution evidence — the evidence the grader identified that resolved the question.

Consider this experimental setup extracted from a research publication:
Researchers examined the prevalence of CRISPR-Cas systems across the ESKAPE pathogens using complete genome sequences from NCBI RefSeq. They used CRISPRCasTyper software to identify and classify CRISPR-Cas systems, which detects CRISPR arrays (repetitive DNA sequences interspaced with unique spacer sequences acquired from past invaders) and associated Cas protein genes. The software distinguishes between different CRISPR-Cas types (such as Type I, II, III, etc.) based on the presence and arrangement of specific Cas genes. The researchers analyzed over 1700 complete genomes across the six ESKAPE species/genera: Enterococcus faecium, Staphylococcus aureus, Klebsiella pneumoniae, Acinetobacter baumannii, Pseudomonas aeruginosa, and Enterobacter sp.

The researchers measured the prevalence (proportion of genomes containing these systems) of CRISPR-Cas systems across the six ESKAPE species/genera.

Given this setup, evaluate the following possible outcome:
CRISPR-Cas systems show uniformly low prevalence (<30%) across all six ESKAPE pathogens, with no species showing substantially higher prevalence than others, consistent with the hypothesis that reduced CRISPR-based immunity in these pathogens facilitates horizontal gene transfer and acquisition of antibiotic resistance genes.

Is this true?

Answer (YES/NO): NO